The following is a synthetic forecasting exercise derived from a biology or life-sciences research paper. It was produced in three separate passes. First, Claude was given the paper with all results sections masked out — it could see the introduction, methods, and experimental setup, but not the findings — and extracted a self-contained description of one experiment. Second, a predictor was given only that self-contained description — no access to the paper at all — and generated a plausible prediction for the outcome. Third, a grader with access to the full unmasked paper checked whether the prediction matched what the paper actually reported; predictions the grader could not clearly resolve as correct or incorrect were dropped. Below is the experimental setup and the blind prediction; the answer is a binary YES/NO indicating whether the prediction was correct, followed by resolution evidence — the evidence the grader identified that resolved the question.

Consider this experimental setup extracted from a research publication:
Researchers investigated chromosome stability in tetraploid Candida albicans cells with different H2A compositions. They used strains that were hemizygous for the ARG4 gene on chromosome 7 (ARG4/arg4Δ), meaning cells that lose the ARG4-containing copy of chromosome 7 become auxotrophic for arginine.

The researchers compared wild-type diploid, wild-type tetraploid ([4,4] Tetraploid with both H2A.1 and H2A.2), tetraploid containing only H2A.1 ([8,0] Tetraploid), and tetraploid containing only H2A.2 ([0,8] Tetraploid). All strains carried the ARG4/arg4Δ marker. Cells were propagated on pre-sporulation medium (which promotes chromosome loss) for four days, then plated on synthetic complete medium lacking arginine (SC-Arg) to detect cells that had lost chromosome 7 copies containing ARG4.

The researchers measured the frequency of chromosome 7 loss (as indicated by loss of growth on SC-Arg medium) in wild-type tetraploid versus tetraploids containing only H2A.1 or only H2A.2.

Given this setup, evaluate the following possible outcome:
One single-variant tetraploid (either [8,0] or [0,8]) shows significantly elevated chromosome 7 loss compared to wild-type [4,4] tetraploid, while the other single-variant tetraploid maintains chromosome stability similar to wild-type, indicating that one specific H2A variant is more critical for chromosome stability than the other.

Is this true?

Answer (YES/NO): NO